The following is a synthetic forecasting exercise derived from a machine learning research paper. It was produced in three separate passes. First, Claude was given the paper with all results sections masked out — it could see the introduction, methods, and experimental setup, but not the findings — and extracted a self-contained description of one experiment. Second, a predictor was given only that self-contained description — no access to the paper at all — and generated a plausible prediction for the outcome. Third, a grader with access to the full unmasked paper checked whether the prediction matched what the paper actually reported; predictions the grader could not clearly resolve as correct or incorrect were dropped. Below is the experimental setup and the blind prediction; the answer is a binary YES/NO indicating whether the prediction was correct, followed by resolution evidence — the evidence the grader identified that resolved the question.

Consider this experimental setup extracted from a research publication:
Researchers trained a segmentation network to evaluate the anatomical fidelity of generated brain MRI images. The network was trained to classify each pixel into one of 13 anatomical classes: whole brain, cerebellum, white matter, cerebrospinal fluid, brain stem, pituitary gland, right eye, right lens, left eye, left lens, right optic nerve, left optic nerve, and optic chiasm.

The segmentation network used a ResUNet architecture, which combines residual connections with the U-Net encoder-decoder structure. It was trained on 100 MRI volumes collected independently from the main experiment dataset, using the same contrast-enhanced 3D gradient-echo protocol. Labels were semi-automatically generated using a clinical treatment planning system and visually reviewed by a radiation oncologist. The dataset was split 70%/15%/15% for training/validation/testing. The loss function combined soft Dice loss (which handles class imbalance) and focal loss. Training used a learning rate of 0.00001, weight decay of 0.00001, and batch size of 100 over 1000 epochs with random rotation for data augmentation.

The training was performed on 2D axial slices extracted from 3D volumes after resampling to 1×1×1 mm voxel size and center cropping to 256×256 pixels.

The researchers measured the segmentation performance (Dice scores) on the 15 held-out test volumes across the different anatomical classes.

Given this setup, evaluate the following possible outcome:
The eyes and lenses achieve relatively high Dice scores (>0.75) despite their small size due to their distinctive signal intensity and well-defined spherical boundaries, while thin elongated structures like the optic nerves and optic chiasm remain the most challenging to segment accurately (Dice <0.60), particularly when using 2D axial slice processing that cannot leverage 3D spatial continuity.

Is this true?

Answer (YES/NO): NO